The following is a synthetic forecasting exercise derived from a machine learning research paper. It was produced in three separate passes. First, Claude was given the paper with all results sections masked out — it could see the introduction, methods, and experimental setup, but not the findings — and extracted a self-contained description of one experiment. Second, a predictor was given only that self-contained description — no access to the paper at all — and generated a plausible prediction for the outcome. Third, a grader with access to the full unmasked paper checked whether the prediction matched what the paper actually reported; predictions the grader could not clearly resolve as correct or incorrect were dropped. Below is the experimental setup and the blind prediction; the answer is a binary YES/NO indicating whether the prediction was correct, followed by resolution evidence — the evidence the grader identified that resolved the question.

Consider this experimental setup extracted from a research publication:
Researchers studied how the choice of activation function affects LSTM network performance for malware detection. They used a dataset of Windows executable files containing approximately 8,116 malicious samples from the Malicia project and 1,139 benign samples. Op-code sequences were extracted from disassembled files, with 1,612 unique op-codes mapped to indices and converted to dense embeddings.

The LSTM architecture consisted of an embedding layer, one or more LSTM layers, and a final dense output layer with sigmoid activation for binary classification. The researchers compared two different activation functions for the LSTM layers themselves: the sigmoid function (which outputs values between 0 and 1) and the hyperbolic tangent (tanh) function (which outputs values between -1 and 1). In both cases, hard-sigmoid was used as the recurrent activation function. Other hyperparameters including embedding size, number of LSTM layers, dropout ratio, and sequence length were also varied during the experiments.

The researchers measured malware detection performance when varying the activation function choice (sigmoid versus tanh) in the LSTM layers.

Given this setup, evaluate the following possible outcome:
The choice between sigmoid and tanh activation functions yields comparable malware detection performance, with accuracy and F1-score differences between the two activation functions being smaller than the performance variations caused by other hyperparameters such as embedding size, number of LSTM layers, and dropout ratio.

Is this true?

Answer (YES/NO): NO